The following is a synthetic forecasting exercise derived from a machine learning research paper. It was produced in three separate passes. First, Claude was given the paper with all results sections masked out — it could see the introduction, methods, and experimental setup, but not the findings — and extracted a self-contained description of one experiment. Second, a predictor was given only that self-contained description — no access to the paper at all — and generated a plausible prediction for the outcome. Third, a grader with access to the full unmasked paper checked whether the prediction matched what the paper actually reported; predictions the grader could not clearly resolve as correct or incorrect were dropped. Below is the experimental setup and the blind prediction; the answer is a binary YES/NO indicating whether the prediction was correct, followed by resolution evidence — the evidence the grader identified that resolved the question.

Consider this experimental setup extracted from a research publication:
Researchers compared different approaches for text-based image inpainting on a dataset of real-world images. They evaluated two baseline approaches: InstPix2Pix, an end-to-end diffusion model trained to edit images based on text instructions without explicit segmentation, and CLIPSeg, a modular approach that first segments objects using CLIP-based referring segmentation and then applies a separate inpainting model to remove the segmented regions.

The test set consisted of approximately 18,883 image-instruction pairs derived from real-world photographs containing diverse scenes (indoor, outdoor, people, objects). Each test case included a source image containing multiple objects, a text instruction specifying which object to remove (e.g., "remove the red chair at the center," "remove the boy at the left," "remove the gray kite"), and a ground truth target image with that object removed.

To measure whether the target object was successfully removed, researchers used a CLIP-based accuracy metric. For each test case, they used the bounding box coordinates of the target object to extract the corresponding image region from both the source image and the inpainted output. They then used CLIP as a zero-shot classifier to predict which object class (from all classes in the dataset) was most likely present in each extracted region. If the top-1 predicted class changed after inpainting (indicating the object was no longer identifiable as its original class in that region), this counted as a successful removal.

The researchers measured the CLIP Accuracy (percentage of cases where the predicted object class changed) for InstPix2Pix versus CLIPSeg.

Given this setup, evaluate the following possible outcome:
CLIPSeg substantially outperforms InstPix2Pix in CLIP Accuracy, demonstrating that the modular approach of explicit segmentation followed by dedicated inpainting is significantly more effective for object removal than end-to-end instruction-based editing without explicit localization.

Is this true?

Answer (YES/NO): YES